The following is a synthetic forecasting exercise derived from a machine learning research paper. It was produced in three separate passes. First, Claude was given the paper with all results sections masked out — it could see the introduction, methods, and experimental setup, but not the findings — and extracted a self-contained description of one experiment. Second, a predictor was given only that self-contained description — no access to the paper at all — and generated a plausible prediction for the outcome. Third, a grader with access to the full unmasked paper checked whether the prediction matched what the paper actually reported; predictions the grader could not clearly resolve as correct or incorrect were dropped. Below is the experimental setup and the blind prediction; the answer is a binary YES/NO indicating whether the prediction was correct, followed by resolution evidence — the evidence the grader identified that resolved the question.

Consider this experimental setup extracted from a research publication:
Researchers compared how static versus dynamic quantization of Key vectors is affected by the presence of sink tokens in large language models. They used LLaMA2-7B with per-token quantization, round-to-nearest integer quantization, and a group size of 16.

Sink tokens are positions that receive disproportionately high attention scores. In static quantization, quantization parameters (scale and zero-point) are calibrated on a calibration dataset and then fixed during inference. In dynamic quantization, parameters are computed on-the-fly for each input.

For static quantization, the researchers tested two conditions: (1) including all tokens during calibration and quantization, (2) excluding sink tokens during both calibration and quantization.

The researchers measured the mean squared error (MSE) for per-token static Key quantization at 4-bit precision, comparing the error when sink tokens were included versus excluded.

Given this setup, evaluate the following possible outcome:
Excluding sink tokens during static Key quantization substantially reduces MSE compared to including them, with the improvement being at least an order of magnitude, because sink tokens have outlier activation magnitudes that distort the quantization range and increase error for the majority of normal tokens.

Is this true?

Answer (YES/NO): NO